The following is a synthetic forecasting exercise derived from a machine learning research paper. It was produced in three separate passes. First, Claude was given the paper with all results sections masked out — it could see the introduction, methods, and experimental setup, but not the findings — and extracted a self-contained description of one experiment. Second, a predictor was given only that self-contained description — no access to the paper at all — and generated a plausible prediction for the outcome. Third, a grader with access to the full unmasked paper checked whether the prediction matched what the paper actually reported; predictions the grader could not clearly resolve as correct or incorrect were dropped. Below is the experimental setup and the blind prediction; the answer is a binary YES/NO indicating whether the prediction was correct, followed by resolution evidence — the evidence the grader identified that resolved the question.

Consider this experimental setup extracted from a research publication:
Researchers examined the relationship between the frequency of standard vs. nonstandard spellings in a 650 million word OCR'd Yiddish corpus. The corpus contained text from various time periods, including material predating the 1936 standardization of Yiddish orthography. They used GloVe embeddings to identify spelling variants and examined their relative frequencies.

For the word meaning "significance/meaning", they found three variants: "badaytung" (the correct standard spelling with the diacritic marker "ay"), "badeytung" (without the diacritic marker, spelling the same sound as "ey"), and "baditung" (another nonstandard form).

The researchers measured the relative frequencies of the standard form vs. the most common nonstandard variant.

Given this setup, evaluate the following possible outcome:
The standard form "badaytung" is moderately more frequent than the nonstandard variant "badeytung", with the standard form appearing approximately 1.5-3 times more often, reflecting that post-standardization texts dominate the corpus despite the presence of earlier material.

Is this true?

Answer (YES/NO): NO